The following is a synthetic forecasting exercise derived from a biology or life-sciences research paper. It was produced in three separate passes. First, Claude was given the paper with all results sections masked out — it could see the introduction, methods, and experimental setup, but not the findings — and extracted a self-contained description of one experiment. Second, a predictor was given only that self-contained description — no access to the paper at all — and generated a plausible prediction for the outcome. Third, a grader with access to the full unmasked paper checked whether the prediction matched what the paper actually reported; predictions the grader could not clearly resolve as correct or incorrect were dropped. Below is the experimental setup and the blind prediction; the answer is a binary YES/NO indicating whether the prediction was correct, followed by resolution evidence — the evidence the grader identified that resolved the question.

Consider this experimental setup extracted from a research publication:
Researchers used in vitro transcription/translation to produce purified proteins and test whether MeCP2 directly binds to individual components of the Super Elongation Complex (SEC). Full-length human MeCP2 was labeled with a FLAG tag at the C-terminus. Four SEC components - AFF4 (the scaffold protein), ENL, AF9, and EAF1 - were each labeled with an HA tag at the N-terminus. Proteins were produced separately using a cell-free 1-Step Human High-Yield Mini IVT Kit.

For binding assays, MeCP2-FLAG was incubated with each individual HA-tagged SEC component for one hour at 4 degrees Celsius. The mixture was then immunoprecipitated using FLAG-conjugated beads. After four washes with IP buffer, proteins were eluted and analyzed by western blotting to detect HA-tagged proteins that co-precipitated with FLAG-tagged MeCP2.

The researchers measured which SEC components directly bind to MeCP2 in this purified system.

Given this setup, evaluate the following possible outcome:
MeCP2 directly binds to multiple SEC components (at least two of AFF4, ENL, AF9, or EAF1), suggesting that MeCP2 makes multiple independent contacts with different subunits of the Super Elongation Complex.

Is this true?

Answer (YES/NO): NO